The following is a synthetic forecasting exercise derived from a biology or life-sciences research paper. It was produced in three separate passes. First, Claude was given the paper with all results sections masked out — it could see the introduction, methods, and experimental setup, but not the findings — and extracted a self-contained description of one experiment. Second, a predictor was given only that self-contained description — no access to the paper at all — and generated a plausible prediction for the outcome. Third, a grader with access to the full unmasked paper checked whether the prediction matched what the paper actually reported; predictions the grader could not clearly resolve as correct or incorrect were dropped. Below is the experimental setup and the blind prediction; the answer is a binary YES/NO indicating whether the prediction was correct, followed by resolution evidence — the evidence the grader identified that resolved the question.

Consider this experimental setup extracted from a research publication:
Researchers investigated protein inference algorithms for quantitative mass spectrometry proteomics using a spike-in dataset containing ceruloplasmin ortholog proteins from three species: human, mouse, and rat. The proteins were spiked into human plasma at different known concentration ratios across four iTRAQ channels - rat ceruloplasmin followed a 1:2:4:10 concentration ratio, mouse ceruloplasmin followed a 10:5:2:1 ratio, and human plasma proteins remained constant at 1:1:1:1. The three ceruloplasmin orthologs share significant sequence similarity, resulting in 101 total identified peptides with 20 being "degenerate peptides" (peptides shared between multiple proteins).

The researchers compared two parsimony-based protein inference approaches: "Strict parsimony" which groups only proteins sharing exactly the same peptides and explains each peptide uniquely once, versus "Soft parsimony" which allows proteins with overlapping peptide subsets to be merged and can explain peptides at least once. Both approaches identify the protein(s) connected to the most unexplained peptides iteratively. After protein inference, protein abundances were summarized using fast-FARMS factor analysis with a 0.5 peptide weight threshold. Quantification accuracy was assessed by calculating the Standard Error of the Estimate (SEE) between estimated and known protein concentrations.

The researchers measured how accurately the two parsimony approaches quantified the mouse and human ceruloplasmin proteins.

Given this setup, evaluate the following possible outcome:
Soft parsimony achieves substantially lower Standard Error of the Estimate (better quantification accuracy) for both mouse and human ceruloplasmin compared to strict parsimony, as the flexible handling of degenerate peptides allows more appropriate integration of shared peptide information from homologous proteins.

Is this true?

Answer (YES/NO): NO